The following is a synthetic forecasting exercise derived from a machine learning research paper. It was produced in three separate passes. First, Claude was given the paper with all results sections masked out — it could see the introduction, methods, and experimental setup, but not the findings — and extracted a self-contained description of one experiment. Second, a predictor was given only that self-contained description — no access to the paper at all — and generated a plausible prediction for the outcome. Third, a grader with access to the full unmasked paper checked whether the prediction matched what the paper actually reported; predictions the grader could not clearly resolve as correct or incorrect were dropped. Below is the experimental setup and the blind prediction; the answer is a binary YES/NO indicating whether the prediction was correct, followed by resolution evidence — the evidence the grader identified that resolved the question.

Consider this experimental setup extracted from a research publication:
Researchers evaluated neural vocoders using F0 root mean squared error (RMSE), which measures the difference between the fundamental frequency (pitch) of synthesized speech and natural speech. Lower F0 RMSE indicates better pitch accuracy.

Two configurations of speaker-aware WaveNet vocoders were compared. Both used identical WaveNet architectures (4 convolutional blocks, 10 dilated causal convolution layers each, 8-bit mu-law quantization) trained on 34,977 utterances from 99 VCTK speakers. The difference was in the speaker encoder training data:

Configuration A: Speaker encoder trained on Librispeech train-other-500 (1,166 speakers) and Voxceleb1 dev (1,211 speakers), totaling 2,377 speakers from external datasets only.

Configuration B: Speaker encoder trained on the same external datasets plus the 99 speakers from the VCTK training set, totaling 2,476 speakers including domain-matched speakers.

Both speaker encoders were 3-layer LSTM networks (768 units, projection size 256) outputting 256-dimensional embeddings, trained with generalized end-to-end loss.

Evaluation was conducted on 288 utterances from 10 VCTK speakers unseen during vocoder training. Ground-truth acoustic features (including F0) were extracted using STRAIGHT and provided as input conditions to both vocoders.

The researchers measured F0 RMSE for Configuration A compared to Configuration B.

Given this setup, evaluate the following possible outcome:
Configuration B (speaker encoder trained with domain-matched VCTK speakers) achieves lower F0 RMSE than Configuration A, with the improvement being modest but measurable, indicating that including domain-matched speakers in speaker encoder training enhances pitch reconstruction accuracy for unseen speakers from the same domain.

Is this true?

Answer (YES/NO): YES